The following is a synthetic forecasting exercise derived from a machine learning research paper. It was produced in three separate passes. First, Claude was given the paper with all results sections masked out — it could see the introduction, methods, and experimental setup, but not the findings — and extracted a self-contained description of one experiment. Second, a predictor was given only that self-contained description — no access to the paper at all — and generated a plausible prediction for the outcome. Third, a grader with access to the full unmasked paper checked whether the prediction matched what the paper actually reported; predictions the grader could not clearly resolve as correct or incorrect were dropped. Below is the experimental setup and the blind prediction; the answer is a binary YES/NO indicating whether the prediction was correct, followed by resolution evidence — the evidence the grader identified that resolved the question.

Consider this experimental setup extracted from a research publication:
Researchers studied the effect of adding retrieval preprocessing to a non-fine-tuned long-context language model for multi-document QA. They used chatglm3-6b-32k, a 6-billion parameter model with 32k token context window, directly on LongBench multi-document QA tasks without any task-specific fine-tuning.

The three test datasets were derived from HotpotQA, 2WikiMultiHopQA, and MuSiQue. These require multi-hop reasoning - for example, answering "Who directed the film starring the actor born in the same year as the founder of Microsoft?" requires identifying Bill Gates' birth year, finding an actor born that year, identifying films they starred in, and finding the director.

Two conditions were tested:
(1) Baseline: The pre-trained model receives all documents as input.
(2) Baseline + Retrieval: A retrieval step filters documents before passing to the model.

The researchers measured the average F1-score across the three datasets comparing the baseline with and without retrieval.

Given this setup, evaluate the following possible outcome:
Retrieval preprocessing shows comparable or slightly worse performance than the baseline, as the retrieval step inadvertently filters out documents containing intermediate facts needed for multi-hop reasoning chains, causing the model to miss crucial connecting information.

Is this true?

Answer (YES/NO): NO